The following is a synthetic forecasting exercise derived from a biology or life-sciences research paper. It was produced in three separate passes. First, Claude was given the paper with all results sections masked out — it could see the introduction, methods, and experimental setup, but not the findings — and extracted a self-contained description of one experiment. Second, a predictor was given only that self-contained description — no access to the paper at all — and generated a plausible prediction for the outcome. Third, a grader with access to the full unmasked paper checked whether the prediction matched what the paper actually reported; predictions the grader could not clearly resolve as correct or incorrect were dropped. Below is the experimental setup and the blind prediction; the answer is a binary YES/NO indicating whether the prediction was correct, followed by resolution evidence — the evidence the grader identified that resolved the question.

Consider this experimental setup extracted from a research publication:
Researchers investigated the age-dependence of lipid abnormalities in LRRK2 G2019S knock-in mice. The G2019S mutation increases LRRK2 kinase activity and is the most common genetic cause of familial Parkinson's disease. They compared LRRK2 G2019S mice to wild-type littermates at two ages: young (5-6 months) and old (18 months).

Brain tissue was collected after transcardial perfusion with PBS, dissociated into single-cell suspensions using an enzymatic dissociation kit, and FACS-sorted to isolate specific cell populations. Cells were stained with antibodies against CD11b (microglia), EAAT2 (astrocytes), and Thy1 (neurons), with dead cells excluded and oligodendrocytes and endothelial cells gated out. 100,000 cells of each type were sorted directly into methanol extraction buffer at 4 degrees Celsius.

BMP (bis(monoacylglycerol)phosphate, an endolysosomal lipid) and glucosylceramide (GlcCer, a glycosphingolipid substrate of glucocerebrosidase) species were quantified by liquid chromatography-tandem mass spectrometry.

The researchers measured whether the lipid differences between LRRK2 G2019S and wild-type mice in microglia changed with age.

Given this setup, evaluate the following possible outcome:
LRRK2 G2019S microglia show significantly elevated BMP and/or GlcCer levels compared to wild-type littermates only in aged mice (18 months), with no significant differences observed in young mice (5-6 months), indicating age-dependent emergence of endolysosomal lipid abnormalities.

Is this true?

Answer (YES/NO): NO